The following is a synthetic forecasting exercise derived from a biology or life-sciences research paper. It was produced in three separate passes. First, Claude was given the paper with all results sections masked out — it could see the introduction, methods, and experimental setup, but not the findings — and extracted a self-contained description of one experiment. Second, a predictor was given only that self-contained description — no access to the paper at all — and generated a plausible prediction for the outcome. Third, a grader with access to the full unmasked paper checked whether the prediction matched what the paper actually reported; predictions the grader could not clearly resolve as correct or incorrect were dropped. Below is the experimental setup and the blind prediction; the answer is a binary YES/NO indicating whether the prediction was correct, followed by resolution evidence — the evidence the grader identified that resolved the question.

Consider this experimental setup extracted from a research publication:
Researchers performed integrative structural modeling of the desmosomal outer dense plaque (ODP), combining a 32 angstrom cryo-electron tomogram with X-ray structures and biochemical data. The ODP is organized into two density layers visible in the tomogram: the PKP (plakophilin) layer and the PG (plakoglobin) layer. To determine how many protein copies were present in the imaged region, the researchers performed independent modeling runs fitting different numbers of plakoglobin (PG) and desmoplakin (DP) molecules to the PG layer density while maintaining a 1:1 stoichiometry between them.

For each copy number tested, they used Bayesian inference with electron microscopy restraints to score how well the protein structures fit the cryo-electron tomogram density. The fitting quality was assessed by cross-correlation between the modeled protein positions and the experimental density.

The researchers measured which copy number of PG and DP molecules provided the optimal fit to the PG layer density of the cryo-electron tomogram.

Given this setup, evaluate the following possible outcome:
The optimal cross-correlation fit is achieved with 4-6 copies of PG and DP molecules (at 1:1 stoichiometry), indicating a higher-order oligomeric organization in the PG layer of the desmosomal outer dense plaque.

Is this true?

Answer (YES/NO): YES